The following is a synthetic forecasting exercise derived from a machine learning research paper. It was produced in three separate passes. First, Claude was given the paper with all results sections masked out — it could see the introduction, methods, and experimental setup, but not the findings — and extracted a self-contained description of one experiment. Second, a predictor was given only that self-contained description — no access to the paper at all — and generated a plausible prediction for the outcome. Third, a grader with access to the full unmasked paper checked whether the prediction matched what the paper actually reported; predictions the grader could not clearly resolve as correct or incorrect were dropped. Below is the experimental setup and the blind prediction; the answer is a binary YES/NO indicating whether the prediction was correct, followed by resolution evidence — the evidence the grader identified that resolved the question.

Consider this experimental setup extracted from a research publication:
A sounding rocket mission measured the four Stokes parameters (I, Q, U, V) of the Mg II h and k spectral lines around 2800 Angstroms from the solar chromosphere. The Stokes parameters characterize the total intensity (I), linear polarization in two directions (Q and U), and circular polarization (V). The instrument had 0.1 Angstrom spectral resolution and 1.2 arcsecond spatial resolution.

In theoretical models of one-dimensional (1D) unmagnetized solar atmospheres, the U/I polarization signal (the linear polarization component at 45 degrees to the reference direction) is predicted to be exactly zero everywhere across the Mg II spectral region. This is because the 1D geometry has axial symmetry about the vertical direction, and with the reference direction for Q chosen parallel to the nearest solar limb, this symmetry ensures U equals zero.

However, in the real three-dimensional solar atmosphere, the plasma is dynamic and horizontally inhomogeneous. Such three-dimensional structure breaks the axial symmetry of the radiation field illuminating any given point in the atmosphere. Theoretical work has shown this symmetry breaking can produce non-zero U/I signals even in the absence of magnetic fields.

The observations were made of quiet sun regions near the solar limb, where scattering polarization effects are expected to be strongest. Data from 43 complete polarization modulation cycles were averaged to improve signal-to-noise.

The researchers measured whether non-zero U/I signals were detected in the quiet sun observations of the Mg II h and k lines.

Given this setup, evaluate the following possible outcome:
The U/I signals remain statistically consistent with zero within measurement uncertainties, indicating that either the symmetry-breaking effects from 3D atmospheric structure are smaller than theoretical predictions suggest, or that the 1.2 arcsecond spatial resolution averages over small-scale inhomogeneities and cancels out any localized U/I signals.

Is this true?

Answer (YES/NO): NO